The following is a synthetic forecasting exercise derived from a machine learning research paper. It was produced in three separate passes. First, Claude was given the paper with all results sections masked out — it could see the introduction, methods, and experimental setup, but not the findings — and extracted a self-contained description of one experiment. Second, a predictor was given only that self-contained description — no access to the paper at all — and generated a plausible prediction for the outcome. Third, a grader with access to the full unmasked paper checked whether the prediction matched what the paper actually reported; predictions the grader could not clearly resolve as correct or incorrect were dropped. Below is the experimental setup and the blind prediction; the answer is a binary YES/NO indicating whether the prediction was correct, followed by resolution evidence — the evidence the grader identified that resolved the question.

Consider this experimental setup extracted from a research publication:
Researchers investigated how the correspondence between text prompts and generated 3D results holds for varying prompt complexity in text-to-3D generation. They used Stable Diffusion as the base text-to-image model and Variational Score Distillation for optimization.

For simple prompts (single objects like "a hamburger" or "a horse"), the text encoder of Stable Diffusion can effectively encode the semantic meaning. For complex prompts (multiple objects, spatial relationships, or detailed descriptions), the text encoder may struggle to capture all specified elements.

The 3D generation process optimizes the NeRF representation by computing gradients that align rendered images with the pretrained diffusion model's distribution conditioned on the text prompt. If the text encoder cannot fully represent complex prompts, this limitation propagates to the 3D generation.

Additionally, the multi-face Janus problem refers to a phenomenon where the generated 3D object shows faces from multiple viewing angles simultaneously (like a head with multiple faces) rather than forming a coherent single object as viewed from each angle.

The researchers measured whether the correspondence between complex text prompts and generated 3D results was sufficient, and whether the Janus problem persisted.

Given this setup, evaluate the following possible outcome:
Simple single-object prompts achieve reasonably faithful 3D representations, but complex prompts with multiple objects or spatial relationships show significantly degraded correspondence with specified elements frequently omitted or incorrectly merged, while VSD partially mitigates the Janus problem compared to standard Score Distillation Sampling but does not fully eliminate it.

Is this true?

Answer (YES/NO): NO